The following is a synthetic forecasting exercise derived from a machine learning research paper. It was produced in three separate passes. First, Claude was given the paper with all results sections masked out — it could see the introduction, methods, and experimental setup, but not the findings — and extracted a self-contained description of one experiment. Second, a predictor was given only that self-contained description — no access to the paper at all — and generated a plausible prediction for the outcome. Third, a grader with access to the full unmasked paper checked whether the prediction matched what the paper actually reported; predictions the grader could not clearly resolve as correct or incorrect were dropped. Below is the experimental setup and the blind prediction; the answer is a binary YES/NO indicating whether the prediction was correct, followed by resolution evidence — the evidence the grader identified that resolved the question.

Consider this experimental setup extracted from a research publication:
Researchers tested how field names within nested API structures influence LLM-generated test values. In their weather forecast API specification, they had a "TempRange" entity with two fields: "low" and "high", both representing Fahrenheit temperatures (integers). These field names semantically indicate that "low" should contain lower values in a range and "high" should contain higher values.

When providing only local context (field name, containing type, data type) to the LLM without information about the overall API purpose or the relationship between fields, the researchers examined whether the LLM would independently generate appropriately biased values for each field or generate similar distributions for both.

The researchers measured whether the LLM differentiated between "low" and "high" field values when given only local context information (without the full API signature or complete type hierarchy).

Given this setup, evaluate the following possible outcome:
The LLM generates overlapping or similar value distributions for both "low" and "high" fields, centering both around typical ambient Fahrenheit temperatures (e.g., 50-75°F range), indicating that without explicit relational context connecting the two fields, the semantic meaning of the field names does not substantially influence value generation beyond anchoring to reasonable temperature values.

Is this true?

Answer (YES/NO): YES